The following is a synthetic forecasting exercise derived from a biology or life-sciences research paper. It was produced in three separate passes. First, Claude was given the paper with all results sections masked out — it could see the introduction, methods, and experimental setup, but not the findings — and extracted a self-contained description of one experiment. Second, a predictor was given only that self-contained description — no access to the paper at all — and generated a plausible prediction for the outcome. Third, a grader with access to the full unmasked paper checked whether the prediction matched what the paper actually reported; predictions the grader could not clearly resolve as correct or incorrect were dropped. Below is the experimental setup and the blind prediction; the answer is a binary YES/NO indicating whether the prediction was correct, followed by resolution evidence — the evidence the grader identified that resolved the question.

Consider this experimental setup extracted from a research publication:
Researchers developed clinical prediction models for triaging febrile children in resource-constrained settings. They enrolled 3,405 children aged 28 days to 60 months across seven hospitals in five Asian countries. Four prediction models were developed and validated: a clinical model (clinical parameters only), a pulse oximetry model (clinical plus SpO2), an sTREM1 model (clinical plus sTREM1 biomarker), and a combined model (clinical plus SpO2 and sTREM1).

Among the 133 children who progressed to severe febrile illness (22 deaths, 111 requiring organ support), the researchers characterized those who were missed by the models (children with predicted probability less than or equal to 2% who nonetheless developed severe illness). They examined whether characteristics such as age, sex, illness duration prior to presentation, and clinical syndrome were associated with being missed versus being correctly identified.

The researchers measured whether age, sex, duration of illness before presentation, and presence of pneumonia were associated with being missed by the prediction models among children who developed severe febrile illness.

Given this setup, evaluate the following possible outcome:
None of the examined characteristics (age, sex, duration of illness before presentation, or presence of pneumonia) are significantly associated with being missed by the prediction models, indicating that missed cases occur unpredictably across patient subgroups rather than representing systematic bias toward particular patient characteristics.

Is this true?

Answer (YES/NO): NO